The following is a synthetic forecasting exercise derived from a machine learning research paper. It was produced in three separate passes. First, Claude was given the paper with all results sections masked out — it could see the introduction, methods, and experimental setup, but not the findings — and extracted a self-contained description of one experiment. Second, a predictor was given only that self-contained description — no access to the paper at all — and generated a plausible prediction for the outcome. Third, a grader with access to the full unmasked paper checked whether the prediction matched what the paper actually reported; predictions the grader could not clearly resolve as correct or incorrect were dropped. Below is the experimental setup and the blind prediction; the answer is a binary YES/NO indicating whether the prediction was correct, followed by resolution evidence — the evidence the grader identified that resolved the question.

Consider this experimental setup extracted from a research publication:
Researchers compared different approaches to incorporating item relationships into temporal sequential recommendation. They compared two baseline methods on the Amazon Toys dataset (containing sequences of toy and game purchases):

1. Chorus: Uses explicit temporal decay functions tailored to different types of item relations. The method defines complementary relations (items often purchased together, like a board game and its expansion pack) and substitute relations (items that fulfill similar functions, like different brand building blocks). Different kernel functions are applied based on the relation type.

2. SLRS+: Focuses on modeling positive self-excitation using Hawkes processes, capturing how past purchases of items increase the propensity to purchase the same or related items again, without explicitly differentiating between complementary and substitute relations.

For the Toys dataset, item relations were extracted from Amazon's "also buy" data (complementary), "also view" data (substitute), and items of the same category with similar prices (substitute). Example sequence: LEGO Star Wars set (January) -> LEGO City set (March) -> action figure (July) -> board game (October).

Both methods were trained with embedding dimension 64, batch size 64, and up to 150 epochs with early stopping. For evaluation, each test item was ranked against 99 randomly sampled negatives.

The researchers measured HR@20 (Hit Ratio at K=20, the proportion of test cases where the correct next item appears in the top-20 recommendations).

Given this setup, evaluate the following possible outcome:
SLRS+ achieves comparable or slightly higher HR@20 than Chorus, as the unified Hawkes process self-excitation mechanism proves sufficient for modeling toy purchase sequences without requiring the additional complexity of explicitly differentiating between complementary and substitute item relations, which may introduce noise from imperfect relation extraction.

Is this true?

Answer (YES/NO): YES